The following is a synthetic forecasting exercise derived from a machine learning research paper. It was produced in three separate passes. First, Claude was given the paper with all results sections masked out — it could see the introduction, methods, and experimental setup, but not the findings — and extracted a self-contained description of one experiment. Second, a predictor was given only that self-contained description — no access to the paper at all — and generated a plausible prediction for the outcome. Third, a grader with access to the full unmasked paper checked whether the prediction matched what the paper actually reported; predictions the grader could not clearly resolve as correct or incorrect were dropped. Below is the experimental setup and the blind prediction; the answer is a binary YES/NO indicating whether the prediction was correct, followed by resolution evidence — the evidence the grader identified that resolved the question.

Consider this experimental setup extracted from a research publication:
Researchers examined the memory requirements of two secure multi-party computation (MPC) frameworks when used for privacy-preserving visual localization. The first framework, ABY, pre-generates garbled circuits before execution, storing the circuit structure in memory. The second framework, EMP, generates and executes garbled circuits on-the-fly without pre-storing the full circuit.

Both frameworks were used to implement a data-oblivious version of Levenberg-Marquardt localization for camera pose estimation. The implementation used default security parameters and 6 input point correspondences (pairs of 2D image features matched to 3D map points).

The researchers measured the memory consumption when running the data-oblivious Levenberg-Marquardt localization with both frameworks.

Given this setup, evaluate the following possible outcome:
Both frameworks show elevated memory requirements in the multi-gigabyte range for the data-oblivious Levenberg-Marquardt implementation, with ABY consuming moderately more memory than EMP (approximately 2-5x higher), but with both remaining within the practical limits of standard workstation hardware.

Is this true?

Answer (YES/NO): NO